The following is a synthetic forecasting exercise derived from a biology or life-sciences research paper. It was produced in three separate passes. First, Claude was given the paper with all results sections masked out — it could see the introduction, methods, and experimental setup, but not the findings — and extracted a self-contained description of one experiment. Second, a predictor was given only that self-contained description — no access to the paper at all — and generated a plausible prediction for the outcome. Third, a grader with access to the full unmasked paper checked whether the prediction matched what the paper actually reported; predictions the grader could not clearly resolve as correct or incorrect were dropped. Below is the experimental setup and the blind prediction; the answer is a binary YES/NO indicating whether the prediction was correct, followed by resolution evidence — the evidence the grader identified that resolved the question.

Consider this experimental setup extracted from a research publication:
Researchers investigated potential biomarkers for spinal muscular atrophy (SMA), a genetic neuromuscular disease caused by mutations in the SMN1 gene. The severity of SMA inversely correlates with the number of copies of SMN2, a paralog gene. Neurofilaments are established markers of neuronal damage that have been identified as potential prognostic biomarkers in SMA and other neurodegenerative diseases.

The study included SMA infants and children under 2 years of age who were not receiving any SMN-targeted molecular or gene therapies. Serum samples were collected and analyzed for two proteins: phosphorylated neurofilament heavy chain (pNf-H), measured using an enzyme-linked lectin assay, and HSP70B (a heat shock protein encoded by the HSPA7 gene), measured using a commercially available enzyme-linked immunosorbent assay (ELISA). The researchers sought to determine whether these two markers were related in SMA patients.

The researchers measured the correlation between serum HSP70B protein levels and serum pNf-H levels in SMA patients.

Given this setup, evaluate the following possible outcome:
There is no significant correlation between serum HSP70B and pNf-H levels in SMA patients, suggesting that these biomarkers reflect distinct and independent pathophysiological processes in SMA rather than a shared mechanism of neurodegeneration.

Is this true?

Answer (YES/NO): NO